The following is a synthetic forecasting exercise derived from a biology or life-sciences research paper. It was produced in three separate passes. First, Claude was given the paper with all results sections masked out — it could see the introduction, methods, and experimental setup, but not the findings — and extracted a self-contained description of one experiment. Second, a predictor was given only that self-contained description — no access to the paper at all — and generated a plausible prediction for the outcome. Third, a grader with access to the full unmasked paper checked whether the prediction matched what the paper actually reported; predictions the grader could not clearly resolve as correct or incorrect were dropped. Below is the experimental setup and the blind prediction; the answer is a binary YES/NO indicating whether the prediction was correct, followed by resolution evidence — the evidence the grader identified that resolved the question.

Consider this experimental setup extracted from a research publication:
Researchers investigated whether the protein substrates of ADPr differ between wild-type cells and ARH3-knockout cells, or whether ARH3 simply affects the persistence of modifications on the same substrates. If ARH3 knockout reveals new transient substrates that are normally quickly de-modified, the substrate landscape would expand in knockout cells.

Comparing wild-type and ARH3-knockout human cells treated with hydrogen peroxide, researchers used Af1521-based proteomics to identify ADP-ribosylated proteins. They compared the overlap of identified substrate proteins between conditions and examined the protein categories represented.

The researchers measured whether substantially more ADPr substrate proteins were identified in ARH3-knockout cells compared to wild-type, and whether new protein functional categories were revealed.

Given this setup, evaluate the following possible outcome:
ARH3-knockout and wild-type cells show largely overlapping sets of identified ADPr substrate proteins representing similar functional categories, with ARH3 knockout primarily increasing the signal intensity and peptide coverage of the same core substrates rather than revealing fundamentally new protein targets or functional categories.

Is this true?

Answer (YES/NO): YES